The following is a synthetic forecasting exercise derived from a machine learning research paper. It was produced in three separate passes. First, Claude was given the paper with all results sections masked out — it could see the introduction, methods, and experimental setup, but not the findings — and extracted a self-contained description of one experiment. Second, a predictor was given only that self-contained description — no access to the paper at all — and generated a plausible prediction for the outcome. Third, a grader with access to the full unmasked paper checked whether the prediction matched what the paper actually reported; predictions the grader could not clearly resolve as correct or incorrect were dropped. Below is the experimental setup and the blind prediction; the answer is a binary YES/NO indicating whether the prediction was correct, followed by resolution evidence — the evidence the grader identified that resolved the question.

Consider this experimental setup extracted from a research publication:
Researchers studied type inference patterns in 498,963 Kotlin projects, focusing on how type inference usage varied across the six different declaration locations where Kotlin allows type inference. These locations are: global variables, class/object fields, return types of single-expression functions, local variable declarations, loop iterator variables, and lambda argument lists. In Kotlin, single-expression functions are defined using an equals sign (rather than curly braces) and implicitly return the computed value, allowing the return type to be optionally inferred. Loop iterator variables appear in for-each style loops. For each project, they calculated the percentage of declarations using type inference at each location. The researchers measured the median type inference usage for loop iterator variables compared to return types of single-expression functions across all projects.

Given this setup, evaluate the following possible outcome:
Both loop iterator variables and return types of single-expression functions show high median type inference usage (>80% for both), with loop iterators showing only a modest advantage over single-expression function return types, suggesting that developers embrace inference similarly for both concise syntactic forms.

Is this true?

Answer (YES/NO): NO